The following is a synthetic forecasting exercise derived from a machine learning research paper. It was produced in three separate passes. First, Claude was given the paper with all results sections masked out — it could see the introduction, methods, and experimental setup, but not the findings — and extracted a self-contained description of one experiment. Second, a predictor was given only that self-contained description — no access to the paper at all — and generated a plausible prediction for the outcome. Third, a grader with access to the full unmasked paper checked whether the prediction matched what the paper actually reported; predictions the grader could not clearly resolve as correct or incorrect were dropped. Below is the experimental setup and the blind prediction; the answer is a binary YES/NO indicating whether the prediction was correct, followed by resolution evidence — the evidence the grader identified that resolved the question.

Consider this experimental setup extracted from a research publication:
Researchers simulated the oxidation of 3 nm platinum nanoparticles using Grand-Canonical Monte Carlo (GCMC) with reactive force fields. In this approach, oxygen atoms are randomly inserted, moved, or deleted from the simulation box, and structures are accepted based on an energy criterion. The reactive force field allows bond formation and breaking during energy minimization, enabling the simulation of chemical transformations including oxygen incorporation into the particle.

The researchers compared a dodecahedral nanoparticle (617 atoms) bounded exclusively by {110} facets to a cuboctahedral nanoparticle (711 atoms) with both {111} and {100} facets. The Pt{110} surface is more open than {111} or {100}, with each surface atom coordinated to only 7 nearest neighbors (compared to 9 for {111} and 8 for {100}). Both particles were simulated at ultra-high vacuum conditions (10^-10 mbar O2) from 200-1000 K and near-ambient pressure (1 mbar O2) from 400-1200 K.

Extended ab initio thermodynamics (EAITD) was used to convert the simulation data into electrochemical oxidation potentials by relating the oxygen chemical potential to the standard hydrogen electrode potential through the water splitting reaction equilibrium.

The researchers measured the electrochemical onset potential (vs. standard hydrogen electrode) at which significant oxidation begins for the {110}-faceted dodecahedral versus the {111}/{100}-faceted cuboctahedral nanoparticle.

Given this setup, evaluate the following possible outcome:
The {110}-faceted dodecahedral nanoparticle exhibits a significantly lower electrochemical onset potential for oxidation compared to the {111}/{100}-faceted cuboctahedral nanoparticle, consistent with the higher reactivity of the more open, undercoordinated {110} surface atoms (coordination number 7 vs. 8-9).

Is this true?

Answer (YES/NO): YES